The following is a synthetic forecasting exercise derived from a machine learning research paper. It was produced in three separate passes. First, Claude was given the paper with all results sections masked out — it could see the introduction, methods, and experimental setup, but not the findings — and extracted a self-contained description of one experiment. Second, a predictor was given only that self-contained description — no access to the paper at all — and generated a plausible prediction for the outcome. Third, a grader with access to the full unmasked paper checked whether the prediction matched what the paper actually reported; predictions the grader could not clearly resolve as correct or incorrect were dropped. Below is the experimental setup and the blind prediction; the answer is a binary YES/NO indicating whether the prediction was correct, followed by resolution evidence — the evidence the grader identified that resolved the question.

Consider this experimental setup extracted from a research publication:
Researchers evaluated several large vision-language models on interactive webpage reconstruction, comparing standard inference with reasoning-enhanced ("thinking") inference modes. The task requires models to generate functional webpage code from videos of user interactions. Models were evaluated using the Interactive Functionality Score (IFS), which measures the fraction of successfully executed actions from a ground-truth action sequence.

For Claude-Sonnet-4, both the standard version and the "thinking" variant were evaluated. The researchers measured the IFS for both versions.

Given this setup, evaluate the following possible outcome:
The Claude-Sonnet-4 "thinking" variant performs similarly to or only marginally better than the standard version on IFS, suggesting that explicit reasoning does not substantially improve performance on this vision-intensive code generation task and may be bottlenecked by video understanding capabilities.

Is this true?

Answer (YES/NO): YES